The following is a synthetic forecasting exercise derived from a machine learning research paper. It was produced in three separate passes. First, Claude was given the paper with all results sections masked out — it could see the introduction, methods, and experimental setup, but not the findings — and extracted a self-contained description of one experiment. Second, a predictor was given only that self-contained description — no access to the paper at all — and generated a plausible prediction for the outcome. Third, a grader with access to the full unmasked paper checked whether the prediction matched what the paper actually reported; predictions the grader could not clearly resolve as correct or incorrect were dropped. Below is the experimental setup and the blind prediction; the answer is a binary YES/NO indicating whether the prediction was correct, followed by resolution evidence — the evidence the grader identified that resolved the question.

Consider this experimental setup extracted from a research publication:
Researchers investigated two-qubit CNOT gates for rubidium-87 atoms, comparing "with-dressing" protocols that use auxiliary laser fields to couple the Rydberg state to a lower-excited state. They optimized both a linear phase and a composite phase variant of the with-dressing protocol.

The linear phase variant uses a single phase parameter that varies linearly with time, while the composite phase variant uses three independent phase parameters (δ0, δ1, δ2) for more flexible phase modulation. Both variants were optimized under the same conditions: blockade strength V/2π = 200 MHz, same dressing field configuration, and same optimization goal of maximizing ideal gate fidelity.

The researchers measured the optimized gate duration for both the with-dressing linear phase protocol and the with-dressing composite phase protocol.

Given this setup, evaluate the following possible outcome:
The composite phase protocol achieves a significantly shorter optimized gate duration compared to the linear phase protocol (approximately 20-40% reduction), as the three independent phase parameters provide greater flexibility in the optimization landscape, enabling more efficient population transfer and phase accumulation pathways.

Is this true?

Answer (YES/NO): NO